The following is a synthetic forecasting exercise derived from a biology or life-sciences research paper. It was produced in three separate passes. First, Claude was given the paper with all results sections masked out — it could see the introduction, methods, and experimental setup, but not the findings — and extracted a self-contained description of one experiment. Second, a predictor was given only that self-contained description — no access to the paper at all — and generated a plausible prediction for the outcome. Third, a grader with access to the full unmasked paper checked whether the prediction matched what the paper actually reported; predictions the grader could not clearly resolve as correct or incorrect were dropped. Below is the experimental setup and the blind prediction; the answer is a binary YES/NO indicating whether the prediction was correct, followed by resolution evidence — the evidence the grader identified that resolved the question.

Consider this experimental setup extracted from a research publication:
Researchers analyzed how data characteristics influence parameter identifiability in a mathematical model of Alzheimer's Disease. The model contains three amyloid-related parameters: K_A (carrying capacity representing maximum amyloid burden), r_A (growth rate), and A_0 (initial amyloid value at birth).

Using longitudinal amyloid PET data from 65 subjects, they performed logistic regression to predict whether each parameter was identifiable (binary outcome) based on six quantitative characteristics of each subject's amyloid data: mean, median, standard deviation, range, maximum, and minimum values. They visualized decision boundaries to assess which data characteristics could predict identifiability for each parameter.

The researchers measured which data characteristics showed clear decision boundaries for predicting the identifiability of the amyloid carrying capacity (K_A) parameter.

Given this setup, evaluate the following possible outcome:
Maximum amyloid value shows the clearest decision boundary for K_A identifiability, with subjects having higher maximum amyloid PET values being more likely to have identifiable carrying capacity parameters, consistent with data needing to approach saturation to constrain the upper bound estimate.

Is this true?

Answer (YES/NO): NO